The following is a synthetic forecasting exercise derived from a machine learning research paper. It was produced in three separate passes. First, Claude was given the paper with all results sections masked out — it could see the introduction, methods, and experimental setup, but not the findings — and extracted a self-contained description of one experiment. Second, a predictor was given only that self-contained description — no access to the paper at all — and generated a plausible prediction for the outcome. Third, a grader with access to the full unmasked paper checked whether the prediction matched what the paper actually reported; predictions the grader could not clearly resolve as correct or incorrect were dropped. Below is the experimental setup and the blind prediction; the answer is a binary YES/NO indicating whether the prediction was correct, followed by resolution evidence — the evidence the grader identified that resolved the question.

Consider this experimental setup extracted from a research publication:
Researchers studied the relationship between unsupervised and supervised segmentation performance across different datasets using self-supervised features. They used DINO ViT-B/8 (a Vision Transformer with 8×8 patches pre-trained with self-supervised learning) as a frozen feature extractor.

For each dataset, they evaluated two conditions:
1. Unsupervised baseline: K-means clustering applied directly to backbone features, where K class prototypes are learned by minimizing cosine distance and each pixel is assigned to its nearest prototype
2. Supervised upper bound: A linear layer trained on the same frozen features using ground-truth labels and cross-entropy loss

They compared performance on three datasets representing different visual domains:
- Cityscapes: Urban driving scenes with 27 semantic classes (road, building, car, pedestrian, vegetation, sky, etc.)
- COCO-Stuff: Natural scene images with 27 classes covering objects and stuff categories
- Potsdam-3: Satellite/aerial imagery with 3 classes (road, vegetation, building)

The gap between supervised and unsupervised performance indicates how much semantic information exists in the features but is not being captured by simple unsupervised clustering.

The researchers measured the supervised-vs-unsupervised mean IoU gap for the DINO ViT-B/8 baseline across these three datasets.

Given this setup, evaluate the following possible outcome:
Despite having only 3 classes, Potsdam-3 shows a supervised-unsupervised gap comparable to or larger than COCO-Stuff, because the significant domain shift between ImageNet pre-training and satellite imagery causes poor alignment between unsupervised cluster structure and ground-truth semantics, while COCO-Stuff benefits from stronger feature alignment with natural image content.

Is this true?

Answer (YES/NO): NO